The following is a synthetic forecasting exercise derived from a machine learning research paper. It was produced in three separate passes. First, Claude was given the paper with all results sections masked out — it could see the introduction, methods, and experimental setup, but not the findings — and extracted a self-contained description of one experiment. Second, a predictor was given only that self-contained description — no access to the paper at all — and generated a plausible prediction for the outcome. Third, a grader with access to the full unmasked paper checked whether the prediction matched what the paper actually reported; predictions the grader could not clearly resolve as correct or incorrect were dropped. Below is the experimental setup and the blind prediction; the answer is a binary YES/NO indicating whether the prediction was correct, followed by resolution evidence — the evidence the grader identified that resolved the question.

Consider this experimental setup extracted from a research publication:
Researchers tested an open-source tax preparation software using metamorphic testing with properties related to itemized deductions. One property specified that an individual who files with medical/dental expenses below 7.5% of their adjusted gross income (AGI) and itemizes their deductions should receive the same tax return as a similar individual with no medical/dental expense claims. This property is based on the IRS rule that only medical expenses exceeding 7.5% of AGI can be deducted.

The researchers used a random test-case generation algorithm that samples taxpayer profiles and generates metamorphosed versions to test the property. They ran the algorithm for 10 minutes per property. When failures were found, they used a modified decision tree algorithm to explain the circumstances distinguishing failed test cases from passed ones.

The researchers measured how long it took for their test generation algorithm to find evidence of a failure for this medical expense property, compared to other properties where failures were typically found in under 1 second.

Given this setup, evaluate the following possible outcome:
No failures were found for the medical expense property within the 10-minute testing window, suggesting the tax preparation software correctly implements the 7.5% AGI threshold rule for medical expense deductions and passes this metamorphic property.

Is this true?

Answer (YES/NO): NO